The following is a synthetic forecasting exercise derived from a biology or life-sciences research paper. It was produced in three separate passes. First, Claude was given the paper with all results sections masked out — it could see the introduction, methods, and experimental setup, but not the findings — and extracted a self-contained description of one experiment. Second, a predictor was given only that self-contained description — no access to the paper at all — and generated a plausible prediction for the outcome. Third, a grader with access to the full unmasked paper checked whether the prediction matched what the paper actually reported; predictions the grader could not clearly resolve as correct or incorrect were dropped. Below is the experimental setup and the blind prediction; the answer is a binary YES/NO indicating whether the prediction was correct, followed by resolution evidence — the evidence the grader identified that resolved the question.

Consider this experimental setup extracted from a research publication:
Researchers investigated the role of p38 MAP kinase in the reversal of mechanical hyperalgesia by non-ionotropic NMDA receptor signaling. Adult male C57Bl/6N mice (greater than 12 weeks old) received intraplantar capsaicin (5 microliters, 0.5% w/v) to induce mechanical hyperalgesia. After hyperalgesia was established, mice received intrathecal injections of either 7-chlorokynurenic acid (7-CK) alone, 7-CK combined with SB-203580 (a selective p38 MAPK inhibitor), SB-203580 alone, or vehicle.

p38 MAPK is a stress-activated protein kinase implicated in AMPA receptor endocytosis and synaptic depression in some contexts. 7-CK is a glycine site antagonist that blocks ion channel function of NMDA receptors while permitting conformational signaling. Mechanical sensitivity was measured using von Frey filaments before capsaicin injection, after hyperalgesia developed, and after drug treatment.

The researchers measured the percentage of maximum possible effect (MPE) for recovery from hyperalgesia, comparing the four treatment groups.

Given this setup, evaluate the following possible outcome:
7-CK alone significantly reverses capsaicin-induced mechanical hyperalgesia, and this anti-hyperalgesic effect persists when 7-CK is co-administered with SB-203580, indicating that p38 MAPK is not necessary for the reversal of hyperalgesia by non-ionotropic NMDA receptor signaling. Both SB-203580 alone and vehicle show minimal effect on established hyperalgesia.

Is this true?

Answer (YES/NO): NO